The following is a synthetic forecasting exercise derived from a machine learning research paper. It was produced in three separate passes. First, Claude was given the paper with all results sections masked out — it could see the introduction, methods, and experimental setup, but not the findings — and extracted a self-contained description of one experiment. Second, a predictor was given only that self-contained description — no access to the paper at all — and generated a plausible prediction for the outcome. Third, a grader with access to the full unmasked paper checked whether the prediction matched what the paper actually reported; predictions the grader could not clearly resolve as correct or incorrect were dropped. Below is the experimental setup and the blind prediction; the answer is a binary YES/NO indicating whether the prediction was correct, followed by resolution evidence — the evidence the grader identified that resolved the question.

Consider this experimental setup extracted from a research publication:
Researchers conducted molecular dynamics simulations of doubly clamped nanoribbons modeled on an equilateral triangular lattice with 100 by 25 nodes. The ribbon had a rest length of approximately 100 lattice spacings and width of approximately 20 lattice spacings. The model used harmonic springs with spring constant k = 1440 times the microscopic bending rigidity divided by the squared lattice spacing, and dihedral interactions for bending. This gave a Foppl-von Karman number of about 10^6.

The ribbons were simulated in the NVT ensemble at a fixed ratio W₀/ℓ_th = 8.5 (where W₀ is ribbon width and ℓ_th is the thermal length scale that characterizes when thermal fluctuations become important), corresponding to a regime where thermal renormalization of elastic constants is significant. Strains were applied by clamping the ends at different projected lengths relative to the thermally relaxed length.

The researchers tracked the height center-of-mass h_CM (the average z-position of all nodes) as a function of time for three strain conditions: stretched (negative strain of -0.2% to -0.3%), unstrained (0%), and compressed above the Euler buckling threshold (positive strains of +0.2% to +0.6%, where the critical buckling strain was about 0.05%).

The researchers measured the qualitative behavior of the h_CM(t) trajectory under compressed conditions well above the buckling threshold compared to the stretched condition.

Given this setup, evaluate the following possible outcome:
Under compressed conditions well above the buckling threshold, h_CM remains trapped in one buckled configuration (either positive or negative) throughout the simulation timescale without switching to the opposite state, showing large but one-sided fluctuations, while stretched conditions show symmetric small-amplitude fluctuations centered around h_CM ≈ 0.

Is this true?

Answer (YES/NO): NO